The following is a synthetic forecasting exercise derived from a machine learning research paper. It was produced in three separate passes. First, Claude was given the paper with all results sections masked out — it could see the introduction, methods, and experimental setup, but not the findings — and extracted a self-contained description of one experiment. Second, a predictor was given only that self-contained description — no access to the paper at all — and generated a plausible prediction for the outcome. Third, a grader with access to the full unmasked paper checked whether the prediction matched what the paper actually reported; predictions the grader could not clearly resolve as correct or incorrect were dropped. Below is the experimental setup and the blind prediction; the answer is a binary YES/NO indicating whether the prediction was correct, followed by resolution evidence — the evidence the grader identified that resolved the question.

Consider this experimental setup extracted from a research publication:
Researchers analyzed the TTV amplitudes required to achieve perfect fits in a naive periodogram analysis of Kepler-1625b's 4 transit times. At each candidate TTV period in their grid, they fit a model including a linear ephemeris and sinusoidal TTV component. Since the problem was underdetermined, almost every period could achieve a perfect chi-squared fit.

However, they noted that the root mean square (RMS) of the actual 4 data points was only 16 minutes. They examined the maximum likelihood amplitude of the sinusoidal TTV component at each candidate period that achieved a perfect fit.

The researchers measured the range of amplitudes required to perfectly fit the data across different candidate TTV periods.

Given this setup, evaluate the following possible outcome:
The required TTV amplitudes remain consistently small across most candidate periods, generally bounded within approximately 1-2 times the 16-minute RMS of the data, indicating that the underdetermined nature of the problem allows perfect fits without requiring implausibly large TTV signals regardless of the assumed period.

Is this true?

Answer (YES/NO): NO